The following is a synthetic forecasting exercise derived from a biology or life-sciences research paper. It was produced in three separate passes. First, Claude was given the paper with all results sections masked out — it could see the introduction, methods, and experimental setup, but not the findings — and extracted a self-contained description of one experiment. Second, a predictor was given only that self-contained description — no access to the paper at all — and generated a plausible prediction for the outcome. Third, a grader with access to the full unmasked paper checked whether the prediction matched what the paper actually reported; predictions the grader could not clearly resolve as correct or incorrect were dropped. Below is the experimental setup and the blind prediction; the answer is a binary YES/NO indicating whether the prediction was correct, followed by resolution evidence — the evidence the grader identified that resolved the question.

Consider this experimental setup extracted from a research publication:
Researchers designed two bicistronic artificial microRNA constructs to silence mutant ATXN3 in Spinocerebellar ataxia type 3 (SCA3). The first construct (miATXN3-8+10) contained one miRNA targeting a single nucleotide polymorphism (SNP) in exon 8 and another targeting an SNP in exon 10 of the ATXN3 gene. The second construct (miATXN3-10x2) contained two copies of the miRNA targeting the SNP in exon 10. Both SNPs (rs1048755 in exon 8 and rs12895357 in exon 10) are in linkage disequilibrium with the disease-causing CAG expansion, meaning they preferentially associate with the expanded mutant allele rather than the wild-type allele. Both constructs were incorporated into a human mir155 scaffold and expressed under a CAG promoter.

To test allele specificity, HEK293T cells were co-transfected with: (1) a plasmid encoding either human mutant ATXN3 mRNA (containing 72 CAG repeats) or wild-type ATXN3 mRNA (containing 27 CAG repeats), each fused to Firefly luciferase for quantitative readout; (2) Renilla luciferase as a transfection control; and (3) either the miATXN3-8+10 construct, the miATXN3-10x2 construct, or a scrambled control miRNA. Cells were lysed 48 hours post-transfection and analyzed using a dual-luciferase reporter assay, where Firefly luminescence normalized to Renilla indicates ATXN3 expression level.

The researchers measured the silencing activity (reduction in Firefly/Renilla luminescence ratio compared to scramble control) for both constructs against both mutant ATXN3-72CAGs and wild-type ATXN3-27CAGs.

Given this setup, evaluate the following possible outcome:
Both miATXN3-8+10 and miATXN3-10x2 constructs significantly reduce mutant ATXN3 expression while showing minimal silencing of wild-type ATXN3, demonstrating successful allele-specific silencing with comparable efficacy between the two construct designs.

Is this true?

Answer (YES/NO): NO